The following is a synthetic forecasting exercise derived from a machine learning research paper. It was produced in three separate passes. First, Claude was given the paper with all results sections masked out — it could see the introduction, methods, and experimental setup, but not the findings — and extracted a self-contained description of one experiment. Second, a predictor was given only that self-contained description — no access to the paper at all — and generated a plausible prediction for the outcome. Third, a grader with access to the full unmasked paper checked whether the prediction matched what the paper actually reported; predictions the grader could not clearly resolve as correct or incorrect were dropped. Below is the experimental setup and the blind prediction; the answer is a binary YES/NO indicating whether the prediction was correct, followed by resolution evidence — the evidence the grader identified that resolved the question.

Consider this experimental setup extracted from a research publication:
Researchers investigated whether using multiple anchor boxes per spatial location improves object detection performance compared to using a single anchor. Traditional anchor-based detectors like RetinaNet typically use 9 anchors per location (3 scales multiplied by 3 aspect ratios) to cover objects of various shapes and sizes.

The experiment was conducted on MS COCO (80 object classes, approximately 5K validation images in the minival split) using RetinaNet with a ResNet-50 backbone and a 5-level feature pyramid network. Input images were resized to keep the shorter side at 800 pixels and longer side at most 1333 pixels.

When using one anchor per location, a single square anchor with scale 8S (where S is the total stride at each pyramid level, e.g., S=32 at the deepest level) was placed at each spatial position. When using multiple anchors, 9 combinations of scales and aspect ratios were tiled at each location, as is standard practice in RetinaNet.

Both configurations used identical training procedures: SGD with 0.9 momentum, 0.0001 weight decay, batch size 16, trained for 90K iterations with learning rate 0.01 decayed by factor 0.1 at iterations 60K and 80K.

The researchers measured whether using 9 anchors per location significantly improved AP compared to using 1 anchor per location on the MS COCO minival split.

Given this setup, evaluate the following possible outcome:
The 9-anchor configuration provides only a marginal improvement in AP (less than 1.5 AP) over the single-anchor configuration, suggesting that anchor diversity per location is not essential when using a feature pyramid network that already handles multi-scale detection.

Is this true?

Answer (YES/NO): NO